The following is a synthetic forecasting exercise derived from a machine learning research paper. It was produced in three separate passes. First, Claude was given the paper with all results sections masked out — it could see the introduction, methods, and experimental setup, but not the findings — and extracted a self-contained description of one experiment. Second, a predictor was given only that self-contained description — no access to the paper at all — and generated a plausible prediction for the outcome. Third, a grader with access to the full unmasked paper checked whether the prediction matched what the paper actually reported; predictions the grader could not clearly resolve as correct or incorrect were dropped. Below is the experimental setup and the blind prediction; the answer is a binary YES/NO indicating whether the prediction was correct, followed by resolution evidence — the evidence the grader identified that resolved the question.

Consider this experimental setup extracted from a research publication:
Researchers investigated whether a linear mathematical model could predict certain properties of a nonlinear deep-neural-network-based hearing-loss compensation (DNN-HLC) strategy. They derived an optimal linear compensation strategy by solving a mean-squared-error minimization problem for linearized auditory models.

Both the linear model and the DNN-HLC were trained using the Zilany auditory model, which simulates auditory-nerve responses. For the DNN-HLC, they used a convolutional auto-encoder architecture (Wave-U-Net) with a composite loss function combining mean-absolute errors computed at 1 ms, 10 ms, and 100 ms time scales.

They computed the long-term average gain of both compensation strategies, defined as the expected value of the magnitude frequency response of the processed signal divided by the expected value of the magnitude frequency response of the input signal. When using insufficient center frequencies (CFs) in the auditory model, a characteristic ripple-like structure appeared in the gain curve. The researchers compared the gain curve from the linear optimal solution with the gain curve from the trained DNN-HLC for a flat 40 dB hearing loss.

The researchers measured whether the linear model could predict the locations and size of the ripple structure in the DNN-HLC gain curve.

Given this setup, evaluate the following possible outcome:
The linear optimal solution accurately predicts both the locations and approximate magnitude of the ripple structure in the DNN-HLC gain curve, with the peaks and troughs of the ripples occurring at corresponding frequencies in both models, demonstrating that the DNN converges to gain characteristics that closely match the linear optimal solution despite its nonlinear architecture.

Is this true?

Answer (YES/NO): YES